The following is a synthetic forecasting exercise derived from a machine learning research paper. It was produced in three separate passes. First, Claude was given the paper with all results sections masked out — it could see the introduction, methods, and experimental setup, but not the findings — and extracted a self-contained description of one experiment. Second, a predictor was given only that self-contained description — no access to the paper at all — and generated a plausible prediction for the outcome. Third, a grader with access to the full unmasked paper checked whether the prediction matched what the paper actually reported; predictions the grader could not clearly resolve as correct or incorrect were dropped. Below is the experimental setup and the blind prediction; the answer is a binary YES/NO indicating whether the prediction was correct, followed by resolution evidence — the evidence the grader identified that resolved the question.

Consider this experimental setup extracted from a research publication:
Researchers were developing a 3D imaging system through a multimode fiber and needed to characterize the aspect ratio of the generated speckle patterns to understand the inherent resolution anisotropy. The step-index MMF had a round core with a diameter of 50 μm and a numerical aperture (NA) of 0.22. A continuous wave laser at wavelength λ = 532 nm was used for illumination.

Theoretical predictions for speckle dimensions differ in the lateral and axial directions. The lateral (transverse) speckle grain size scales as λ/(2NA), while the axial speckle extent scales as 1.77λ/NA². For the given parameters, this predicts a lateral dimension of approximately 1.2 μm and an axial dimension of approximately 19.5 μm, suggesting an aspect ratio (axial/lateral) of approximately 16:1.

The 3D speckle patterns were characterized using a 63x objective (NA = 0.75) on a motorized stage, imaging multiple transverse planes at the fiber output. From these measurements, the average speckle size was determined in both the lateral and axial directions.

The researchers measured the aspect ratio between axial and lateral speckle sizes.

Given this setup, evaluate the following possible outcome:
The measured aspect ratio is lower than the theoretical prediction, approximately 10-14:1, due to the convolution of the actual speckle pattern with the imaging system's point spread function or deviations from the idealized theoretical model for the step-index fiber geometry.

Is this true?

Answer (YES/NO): NO